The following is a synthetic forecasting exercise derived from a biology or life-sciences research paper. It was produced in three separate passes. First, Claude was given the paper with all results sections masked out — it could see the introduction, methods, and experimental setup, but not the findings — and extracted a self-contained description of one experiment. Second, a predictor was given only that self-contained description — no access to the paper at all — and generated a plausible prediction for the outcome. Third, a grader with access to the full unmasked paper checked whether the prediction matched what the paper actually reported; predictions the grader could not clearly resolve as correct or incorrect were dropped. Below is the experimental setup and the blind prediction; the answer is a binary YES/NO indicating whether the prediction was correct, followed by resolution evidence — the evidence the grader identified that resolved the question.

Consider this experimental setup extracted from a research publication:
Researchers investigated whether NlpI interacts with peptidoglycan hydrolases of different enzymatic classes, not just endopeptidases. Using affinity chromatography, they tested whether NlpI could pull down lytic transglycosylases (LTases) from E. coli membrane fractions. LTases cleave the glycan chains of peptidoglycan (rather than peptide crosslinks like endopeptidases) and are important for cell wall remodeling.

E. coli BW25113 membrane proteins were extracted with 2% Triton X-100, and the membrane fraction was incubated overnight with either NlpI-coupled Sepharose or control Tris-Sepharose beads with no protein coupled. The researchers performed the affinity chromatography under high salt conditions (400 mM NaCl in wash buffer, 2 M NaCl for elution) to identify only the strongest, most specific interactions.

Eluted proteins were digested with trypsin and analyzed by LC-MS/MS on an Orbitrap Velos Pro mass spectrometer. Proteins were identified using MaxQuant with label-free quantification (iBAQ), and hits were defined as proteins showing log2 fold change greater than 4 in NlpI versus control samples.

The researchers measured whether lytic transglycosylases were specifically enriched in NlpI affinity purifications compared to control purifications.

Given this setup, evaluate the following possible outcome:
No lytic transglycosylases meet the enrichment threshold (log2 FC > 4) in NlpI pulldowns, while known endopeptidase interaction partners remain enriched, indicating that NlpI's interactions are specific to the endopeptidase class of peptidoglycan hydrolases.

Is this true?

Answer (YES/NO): NO